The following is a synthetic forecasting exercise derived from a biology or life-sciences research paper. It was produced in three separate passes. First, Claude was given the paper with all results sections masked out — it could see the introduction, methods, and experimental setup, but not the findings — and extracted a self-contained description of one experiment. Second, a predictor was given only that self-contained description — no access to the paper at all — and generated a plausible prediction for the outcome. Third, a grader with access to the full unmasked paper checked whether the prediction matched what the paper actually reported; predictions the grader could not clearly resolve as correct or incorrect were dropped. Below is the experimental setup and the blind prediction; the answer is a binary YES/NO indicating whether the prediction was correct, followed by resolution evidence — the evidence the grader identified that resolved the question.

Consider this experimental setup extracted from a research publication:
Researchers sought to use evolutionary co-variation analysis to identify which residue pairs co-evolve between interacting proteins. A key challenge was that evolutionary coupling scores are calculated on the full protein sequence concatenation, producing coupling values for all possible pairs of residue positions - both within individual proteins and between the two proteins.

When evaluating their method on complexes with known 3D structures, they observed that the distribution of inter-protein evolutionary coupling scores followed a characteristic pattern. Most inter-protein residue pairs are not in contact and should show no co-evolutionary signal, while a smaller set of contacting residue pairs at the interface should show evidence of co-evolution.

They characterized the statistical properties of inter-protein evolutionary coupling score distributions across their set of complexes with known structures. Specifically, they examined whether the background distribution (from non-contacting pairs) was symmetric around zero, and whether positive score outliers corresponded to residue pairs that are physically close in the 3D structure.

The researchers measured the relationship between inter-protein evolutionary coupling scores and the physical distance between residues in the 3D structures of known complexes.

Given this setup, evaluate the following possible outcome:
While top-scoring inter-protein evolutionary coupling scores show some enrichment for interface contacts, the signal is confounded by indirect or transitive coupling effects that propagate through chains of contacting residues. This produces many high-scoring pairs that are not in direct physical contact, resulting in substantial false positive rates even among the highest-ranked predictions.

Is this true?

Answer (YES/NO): NO